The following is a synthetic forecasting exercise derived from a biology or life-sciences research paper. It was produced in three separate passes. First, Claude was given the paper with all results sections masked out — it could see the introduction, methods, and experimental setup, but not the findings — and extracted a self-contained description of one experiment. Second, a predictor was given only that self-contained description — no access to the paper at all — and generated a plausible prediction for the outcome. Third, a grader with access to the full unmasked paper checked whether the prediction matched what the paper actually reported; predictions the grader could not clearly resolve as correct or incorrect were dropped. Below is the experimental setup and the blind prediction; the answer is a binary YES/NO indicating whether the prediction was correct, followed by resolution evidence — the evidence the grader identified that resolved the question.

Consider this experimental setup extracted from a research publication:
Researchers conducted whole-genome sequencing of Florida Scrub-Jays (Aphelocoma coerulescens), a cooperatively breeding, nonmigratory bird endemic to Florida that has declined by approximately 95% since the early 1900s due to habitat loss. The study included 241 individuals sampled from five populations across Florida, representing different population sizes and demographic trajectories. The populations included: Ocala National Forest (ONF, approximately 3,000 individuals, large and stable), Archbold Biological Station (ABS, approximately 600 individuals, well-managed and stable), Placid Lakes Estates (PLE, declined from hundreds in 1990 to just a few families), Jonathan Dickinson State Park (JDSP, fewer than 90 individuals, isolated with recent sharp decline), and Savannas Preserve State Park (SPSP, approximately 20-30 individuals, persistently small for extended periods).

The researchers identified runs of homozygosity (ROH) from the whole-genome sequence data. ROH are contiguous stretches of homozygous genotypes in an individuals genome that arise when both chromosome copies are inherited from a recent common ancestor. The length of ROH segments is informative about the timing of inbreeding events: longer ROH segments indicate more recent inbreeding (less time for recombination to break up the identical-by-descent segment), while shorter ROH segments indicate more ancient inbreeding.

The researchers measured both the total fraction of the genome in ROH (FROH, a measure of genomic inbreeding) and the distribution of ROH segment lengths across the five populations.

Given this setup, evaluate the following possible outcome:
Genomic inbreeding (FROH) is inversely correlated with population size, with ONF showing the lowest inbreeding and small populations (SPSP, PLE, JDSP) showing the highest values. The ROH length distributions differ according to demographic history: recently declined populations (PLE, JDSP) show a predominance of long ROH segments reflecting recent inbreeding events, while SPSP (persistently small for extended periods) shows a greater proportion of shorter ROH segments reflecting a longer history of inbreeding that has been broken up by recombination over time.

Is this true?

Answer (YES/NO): NO